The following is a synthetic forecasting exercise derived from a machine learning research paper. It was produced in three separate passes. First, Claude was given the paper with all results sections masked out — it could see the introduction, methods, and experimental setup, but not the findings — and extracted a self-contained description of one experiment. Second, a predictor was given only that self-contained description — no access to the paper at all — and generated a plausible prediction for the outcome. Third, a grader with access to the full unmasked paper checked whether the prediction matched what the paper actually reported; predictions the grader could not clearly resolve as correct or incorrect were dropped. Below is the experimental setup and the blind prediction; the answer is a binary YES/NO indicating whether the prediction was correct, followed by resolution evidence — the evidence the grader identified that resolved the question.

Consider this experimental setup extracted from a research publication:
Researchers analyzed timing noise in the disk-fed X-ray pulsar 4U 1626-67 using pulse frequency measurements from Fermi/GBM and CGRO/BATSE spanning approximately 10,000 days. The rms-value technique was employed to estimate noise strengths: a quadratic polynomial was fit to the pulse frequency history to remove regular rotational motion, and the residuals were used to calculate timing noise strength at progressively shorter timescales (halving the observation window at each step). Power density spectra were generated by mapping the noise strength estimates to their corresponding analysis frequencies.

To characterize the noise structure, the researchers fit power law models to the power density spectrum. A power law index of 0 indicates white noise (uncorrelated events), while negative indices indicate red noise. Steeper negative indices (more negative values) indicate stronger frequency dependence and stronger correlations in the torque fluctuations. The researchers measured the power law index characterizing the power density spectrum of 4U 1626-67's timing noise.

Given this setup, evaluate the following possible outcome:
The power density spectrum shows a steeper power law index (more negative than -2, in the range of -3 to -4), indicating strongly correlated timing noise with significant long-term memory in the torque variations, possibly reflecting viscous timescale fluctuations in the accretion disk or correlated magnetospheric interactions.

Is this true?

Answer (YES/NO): YES